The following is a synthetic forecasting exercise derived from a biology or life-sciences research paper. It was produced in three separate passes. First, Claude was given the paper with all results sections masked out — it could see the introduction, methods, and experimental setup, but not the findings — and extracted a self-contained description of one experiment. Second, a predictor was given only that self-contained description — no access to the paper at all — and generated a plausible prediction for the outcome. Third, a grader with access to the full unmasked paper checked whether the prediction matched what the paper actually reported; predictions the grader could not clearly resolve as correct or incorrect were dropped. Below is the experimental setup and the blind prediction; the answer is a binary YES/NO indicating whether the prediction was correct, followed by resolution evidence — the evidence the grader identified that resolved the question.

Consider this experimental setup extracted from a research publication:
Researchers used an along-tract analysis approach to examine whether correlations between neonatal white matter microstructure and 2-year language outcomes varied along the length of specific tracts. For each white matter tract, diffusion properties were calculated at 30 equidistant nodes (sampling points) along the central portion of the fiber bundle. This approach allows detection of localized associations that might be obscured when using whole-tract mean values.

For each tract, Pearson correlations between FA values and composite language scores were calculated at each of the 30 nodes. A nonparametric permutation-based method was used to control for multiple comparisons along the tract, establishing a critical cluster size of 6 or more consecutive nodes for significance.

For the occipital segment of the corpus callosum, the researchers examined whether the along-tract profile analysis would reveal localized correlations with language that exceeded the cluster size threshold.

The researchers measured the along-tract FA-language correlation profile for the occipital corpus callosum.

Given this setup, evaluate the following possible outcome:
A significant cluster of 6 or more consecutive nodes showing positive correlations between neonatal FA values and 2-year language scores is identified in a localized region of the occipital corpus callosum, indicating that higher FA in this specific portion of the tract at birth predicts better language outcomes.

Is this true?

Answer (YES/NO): NO